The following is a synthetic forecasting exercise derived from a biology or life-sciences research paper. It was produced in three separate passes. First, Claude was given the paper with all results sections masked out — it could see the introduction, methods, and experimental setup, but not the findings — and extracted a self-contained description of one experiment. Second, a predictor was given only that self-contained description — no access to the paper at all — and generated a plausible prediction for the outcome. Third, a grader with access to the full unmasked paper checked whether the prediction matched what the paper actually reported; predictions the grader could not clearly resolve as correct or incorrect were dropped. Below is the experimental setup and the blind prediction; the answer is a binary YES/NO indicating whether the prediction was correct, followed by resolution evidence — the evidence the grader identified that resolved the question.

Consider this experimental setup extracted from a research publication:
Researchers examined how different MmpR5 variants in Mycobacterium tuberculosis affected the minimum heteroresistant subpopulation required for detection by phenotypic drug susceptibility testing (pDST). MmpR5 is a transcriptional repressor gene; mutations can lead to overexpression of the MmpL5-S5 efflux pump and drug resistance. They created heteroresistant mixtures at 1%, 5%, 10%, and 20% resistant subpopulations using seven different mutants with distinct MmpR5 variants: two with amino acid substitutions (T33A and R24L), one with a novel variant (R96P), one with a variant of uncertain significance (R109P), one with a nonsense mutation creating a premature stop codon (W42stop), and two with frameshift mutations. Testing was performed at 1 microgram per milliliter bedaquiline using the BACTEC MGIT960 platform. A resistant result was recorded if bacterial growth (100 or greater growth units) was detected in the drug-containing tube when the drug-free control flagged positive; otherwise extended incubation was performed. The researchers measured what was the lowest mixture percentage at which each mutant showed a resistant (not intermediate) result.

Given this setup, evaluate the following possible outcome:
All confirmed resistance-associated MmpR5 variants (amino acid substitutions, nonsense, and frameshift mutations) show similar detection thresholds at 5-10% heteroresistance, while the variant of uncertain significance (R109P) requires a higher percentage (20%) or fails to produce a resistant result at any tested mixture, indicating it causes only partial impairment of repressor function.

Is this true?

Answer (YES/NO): NO